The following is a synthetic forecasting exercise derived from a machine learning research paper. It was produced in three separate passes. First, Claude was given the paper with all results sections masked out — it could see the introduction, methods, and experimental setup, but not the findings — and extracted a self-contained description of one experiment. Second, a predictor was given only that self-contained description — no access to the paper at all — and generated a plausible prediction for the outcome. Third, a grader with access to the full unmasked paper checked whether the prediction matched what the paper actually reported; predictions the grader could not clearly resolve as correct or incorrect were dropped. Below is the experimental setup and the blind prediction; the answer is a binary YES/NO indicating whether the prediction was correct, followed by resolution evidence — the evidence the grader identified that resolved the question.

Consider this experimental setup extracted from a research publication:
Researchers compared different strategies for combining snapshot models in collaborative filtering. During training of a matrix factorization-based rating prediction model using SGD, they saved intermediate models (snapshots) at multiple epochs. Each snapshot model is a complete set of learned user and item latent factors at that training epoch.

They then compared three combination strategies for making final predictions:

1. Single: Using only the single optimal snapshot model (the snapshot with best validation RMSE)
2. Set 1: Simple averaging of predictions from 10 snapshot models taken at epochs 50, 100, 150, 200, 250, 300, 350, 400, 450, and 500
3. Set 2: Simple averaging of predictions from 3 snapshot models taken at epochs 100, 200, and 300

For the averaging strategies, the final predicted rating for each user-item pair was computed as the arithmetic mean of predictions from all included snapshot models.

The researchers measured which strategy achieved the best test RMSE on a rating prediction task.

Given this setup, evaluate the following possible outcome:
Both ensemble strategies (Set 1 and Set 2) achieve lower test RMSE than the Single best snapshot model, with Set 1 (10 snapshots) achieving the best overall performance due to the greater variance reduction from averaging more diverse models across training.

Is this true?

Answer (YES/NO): NO